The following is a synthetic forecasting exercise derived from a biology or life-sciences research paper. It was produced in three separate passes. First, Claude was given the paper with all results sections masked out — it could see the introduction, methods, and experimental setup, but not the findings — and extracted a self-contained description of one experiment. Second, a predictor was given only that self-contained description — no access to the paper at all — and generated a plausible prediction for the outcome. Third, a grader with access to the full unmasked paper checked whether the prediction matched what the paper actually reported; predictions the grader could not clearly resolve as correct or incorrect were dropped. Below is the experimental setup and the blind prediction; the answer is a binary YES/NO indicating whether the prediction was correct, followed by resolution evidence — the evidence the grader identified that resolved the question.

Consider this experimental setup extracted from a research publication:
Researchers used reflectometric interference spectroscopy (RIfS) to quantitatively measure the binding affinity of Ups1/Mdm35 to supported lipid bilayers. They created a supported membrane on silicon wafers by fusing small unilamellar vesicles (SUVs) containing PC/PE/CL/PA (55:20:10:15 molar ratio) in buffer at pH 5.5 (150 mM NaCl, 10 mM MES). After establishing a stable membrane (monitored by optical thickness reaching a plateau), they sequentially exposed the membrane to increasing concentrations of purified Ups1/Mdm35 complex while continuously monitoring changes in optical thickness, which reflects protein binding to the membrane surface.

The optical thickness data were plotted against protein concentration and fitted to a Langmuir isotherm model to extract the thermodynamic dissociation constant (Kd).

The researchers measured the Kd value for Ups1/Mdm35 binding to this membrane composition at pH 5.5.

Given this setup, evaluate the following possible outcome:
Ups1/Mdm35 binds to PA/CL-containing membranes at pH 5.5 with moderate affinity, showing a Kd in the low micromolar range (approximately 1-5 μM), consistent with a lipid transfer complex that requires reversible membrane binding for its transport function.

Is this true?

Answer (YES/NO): NO